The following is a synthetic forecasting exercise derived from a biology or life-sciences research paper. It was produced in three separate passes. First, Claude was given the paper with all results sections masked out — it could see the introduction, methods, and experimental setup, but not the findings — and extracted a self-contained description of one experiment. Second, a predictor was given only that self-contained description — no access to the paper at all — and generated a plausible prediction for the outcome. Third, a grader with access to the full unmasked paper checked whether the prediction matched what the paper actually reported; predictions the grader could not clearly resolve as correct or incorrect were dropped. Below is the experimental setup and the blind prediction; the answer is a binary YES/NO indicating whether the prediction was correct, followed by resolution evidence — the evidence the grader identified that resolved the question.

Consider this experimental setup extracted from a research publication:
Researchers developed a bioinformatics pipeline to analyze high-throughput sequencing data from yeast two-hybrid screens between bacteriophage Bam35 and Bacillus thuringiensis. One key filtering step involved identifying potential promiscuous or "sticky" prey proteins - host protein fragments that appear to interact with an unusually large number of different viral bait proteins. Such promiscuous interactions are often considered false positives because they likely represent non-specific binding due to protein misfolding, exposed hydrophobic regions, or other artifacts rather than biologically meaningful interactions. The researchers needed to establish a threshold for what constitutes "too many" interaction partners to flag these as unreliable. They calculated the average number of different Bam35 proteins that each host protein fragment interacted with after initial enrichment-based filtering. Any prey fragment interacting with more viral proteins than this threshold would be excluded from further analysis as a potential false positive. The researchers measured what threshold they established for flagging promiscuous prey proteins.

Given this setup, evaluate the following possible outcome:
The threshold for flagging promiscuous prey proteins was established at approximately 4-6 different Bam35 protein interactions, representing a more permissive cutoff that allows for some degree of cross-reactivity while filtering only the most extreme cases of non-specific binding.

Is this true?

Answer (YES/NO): YES